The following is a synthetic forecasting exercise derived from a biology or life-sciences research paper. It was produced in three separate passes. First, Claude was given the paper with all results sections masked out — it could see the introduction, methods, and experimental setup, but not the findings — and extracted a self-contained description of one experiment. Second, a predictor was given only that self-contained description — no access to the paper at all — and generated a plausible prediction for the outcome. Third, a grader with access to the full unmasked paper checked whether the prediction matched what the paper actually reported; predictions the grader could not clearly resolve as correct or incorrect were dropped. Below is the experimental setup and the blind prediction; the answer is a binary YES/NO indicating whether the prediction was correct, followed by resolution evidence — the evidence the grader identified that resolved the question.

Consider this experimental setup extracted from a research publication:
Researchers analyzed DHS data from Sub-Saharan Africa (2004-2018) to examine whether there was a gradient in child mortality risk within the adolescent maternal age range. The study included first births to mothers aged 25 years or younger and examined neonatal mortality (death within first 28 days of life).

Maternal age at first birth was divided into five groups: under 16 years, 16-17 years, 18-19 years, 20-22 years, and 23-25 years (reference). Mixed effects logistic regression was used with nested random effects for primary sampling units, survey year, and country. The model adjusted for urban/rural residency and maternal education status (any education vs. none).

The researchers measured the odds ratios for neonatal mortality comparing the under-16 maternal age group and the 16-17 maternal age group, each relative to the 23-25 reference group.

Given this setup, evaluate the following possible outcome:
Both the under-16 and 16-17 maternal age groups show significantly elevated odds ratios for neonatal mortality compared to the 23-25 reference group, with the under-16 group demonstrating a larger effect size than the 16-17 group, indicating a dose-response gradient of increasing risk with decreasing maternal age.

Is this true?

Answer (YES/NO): YES